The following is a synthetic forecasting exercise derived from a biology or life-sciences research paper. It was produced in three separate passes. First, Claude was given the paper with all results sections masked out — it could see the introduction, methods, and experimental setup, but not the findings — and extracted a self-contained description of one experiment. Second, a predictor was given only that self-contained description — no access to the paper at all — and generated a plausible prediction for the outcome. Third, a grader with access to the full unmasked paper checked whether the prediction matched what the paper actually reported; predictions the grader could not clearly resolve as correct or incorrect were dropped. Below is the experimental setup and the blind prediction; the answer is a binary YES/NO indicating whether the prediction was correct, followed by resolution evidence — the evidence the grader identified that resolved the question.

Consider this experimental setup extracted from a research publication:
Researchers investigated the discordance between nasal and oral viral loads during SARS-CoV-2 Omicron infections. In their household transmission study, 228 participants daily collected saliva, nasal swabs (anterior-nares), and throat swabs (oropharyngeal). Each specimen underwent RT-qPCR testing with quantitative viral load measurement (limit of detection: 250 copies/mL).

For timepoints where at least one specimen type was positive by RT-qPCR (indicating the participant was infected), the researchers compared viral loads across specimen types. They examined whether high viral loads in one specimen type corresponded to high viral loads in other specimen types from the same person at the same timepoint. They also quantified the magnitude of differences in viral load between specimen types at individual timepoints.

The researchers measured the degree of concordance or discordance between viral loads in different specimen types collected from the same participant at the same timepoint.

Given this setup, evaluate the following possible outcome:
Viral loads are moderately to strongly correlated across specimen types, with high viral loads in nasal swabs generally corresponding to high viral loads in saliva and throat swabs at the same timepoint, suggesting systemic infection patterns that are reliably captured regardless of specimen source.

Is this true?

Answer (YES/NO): NO